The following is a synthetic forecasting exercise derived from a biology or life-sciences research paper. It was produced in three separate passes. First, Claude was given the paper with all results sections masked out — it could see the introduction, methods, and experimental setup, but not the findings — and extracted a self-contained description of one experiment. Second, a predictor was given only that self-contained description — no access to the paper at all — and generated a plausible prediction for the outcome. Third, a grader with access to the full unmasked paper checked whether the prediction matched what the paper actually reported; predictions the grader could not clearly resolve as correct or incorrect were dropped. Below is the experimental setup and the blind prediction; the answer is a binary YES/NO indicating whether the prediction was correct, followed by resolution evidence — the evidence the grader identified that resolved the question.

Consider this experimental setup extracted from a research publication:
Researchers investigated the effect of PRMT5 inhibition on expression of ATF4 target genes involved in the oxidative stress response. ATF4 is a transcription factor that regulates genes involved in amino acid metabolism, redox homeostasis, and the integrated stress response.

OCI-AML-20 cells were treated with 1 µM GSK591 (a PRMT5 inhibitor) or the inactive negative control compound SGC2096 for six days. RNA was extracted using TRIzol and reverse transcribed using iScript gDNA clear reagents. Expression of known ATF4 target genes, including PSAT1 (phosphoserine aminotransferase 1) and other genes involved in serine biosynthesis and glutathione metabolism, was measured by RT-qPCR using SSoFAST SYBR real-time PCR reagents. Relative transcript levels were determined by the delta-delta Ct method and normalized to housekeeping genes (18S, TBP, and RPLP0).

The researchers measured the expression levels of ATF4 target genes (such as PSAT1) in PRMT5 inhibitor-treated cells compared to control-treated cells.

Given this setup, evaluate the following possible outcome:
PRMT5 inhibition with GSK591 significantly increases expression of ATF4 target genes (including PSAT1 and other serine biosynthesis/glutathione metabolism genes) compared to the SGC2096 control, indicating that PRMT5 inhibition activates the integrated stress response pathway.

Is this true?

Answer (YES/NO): NO